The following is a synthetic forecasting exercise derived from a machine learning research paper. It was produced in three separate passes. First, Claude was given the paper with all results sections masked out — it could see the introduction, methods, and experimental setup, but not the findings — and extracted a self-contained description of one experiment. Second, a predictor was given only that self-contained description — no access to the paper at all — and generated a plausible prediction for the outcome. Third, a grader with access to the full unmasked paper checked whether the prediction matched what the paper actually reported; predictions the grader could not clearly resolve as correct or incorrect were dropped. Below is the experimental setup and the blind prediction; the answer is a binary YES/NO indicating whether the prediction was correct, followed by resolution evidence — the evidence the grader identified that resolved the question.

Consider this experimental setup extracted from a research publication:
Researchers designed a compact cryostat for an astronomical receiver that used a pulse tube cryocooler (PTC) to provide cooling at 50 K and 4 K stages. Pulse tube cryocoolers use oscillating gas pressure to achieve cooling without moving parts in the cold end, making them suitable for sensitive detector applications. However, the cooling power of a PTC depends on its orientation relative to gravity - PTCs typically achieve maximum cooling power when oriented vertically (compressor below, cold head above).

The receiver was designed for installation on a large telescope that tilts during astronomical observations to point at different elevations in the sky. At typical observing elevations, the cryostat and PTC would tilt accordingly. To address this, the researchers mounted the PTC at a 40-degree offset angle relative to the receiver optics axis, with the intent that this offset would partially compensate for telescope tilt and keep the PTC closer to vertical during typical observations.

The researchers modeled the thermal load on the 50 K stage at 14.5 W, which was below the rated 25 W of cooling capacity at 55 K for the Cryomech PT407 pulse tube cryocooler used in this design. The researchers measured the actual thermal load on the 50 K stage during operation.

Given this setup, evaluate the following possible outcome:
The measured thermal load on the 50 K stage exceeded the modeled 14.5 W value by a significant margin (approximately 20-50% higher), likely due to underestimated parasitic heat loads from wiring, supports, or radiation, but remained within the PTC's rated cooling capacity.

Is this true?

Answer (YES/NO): NO